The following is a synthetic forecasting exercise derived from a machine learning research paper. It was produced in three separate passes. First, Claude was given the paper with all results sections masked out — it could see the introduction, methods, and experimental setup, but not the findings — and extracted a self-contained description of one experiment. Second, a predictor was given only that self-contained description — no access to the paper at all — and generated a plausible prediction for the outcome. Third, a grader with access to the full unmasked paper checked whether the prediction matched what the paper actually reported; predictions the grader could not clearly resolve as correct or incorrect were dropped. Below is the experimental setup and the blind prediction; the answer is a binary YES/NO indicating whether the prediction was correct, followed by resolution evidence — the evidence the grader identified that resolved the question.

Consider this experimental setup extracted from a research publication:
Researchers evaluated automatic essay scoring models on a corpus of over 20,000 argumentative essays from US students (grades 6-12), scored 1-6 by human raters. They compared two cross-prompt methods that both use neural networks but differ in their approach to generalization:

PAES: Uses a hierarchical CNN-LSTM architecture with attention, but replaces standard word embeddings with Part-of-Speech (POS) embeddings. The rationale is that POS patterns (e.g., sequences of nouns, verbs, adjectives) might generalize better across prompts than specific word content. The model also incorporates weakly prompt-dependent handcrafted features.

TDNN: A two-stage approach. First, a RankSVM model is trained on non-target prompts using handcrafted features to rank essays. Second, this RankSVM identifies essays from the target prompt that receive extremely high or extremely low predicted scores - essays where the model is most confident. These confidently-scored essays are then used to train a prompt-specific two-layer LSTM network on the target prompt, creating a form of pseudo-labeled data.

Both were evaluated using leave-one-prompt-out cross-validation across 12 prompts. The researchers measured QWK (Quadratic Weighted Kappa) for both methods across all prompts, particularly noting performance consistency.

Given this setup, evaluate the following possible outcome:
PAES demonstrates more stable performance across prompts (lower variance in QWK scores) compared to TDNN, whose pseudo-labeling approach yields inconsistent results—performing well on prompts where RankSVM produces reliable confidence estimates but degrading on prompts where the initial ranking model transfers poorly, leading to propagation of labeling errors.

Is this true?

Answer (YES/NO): YES